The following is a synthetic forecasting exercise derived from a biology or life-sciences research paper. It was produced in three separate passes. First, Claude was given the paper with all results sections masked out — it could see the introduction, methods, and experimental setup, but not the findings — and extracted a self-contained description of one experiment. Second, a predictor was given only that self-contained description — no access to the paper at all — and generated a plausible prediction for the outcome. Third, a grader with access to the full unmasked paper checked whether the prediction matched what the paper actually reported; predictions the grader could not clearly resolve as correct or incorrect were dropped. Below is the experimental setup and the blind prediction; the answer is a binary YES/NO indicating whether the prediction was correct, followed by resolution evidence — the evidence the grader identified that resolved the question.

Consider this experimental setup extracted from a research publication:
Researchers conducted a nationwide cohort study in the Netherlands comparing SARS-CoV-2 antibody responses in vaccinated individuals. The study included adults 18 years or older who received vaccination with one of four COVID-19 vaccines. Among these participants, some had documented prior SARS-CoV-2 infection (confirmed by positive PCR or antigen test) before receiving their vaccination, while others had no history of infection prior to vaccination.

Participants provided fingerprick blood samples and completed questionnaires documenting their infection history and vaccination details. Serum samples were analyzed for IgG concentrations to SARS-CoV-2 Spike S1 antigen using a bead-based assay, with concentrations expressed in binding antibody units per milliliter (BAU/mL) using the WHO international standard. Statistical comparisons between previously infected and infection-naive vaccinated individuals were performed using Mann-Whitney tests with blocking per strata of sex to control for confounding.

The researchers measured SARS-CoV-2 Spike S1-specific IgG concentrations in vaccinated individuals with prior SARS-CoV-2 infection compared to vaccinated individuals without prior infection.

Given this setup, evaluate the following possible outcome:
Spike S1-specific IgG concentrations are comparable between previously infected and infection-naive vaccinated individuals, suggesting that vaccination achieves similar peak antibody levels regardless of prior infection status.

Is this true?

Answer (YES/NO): NO